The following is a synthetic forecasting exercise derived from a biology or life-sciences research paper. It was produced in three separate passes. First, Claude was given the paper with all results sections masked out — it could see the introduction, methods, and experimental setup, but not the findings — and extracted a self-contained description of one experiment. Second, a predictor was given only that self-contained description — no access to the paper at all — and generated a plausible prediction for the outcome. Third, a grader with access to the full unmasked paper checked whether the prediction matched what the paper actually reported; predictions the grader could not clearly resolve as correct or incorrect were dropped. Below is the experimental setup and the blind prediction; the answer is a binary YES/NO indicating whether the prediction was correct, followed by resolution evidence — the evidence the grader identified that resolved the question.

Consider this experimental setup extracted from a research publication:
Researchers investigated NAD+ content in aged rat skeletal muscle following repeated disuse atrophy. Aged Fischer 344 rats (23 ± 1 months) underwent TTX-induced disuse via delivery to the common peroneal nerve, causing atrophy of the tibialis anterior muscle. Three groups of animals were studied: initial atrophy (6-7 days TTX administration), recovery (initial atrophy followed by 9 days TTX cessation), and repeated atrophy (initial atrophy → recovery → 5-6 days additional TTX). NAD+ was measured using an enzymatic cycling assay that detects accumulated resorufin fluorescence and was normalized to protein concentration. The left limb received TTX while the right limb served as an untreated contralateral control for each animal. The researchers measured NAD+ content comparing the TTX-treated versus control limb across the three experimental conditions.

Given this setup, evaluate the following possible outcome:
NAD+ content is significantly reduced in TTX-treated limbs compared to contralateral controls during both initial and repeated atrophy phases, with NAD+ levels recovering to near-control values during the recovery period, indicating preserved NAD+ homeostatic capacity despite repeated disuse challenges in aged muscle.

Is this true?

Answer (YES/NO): NO